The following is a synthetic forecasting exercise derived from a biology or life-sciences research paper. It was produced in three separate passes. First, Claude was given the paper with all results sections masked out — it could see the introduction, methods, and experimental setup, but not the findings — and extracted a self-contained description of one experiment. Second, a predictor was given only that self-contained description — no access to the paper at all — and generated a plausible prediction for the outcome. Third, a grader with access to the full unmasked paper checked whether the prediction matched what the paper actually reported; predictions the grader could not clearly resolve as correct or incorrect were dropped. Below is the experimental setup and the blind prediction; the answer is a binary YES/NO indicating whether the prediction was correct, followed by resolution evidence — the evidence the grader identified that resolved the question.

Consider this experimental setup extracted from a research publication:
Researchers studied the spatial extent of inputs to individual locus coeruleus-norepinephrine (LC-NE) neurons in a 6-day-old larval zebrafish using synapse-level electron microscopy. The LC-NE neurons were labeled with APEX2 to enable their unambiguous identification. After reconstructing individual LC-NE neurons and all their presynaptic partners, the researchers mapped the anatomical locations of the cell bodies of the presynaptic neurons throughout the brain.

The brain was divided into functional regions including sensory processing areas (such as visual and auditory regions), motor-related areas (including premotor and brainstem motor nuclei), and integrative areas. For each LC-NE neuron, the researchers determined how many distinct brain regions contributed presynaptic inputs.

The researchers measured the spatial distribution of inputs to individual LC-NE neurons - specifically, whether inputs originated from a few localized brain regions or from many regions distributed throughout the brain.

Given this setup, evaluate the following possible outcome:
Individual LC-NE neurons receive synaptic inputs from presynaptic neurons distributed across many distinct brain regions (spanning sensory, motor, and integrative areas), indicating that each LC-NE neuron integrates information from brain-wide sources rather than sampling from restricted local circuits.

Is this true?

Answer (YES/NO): YES